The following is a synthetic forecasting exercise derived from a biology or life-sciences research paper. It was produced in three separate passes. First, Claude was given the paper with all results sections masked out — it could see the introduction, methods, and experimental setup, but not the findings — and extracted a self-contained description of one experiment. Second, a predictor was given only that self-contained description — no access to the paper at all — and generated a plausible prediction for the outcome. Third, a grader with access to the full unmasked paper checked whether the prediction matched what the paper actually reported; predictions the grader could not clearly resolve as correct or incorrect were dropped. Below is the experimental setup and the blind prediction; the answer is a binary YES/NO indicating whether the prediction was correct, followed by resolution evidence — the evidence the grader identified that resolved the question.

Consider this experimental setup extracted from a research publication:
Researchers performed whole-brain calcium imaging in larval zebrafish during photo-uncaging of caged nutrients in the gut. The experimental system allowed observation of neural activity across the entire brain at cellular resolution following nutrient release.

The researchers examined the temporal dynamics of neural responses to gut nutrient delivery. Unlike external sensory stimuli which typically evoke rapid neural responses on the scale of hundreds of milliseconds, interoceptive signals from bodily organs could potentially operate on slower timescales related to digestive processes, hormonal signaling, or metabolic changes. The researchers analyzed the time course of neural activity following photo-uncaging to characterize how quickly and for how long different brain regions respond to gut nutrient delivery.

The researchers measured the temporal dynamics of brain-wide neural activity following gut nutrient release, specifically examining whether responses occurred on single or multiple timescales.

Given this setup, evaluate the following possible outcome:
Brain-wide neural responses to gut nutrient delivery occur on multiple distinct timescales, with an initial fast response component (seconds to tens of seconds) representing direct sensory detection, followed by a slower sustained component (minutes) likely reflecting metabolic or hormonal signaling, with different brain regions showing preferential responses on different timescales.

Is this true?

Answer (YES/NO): NO